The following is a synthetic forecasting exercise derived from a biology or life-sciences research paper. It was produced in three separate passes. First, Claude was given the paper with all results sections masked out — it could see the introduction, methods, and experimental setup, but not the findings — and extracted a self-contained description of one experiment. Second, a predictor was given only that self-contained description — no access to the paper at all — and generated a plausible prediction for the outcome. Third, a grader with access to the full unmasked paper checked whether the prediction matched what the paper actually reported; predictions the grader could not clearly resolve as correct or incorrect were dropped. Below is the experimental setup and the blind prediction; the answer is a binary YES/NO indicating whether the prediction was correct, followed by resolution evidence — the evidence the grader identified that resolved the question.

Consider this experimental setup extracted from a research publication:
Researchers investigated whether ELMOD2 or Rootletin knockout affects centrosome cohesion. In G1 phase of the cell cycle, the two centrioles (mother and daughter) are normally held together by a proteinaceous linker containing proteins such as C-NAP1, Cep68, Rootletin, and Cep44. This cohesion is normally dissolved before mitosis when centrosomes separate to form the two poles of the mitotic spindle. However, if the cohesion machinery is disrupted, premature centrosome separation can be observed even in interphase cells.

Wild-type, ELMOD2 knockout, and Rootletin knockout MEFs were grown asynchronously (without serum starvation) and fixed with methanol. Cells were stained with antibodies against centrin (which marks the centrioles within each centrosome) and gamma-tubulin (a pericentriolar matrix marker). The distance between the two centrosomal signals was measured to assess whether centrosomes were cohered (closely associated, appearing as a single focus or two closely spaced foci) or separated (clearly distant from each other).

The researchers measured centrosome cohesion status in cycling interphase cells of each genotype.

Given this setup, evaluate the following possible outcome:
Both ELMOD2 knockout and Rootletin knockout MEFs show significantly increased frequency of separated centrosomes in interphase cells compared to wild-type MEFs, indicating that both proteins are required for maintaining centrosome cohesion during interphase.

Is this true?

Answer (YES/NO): YES